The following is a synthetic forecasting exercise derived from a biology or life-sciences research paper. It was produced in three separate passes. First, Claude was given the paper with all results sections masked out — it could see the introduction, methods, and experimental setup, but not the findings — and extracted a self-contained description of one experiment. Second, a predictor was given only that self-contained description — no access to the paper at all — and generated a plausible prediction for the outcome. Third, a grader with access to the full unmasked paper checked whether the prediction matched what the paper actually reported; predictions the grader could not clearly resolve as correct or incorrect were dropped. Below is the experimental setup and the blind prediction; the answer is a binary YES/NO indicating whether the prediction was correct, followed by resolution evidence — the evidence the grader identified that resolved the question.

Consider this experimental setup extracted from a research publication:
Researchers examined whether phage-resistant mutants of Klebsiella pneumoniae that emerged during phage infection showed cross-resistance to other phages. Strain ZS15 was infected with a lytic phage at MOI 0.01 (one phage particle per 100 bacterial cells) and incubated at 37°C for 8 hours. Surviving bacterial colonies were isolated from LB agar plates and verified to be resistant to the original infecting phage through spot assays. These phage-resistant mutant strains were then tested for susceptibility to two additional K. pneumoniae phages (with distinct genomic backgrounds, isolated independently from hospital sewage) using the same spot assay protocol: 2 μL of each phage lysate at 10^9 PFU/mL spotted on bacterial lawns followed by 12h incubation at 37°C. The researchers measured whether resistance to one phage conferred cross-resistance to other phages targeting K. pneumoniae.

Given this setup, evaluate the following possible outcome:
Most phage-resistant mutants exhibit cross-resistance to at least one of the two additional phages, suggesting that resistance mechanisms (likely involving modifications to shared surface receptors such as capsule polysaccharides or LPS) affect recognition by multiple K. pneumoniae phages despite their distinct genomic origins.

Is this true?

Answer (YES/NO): YES